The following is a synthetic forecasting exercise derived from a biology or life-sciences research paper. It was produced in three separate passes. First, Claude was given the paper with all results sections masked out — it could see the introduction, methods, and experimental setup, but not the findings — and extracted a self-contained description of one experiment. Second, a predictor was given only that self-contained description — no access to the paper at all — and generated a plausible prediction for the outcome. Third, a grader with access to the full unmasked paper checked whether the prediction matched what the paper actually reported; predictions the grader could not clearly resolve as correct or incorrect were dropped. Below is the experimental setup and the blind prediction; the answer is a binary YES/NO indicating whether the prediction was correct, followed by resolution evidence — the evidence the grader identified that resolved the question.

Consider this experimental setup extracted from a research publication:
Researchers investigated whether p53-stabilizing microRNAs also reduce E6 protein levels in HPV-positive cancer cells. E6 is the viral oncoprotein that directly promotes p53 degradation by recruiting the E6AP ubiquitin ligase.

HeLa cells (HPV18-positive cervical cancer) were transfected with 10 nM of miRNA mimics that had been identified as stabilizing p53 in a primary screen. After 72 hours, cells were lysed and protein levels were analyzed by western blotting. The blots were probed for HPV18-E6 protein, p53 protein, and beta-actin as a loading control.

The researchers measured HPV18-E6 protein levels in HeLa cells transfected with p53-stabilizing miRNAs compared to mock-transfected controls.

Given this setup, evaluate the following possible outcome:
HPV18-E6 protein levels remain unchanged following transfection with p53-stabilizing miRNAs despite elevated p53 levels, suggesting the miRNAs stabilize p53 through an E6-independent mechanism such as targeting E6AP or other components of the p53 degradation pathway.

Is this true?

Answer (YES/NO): NO